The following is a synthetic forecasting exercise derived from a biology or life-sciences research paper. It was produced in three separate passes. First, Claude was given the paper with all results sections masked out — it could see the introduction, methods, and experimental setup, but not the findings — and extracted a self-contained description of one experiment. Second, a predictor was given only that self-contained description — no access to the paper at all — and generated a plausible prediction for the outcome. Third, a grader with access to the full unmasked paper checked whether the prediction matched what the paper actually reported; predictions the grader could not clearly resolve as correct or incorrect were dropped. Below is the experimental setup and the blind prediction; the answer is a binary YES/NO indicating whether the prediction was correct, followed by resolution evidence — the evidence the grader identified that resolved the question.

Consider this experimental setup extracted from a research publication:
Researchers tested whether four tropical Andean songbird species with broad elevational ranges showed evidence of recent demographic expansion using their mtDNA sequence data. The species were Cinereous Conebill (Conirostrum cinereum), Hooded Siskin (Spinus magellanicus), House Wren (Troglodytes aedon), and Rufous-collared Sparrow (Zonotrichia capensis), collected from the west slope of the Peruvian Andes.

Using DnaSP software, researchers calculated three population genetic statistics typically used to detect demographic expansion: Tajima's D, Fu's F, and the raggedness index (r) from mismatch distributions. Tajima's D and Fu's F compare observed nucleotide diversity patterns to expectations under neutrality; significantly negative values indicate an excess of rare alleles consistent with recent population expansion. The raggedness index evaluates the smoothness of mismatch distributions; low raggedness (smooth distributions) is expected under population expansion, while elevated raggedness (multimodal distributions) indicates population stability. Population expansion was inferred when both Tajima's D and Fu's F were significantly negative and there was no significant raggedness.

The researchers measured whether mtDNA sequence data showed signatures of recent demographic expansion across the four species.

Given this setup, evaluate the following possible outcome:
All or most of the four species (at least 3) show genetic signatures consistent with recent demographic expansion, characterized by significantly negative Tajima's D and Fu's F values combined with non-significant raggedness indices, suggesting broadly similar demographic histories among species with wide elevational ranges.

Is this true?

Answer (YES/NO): YES